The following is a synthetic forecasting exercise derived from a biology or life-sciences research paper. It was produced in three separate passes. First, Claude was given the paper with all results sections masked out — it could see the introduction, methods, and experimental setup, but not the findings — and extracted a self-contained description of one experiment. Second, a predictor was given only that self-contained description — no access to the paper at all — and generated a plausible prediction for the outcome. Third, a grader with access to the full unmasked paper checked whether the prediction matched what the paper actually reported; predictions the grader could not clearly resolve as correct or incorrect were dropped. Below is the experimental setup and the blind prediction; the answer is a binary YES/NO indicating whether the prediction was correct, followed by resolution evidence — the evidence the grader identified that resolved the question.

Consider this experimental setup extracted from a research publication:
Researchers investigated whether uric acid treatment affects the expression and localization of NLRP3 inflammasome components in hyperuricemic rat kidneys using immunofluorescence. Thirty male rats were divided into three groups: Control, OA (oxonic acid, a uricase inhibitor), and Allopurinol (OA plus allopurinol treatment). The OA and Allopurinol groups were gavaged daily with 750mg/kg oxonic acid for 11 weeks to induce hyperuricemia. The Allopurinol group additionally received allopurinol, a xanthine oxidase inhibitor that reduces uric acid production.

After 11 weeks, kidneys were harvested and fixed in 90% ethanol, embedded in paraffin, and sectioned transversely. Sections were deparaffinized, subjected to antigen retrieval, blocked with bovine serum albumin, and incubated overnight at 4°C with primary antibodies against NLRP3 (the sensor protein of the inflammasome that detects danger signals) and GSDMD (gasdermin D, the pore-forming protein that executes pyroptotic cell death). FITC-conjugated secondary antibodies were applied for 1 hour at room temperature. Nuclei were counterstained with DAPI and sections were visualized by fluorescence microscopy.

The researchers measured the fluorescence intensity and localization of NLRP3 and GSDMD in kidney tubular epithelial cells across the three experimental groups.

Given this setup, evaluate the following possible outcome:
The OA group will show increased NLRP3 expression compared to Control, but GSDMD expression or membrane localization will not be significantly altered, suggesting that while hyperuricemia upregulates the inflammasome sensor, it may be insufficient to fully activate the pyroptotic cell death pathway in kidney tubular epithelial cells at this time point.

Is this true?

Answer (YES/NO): NO